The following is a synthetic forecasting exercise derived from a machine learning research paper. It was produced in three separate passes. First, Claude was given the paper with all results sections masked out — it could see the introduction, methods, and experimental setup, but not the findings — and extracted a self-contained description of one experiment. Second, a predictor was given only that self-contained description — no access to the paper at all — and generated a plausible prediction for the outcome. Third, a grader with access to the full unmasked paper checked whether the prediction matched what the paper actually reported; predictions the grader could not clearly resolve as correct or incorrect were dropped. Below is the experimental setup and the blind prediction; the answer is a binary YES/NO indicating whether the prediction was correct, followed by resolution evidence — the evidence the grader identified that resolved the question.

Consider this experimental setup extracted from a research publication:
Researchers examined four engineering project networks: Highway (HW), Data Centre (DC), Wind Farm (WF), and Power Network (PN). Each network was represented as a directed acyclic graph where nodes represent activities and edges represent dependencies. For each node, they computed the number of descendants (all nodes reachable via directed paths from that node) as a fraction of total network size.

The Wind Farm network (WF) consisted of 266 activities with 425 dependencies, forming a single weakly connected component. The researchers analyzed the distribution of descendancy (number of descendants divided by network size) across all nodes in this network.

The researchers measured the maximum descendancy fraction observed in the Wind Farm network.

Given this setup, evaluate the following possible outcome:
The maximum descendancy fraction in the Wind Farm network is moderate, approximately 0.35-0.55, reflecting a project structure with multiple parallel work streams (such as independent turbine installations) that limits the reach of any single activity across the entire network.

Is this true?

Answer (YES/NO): NO